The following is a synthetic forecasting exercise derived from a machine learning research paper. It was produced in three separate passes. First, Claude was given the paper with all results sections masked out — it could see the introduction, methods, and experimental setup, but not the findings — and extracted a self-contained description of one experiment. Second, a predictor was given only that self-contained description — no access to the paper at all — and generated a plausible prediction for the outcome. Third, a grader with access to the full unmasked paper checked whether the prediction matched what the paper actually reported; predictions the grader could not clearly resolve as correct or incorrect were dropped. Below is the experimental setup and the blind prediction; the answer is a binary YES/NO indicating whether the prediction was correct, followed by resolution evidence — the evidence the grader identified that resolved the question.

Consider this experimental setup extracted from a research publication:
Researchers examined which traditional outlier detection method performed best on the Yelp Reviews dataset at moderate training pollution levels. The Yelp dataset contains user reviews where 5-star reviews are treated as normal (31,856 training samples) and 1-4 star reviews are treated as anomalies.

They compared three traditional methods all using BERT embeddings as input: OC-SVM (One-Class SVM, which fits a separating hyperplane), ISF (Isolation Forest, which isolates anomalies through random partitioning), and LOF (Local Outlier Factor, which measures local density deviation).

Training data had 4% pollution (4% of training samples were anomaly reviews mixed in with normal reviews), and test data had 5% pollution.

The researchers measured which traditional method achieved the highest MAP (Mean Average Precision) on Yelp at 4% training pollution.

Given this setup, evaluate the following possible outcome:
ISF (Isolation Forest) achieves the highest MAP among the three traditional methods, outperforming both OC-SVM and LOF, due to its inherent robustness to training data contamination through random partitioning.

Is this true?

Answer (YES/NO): NO